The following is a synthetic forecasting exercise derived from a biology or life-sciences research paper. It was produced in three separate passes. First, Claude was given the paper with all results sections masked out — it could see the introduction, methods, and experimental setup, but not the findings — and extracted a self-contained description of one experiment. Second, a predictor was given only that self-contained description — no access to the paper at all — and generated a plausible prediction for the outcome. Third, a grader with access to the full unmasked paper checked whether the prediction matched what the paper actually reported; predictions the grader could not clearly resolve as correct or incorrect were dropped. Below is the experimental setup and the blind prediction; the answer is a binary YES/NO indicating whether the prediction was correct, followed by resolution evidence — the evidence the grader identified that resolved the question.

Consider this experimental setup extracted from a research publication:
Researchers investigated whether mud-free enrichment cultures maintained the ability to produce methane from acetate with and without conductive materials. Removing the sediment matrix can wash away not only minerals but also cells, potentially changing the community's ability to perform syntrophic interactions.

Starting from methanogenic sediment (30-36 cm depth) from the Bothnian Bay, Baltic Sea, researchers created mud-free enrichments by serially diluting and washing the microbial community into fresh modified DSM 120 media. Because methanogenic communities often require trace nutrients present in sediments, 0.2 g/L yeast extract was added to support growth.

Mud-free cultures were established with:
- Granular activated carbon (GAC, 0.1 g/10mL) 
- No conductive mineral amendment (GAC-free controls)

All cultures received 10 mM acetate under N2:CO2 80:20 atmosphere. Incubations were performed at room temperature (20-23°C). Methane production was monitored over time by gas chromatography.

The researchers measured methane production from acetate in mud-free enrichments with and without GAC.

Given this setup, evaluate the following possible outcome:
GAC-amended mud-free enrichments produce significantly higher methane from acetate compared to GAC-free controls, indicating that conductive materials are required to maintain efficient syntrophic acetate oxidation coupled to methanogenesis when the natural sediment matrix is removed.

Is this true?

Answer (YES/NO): YES